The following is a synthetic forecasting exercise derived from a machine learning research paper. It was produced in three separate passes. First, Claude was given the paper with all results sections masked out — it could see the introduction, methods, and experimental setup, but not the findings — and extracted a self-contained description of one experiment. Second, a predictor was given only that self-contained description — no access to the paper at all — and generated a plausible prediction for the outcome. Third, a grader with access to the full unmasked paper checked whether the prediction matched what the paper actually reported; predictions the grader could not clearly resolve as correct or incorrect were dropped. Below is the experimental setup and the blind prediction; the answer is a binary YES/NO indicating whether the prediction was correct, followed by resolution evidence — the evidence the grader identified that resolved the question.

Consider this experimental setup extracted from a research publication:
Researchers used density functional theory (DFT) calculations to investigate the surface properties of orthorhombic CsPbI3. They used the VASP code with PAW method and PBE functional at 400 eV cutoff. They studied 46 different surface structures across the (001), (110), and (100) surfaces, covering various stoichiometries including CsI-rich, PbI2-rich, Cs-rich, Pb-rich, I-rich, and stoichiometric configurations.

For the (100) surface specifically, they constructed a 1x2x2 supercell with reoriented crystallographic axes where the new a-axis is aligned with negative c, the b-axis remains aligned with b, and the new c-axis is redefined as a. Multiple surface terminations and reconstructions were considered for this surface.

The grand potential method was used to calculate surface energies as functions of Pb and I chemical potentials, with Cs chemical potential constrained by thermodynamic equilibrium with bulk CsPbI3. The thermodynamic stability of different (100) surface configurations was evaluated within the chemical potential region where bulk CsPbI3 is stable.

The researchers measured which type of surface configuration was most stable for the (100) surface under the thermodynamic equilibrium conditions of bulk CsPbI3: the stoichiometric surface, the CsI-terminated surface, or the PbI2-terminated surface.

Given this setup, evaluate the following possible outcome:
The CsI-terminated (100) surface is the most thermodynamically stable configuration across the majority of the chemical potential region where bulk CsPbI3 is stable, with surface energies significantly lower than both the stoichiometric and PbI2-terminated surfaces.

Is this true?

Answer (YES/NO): NO